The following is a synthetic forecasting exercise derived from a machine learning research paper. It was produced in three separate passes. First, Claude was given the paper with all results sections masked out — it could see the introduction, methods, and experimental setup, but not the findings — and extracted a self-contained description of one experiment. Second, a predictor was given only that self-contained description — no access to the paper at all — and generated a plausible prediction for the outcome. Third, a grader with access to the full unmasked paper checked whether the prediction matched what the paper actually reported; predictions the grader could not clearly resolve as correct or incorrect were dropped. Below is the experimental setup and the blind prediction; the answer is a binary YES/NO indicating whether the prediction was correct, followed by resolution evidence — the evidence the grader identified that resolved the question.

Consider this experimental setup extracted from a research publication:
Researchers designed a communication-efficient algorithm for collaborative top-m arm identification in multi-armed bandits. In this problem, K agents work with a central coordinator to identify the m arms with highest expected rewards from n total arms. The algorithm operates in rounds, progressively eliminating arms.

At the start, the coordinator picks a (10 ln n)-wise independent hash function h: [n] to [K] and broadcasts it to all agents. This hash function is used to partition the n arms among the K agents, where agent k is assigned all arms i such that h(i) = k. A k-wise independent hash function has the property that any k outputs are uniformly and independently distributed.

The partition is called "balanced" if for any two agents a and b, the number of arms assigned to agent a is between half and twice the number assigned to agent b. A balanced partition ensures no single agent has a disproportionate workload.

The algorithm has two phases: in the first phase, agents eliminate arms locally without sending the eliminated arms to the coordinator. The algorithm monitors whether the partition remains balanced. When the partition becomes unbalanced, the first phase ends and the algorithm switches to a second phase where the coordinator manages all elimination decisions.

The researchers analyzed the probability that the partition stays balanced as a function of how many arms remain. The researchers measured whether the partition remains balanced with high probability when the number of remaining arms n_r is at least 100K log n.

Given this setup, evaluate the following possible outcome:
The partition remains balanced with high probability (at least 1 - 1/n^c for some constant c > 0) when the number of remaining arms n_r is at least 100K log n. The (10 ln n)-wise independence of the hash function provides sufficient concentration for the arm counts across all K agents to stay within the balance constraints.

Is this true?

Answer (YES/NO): YES